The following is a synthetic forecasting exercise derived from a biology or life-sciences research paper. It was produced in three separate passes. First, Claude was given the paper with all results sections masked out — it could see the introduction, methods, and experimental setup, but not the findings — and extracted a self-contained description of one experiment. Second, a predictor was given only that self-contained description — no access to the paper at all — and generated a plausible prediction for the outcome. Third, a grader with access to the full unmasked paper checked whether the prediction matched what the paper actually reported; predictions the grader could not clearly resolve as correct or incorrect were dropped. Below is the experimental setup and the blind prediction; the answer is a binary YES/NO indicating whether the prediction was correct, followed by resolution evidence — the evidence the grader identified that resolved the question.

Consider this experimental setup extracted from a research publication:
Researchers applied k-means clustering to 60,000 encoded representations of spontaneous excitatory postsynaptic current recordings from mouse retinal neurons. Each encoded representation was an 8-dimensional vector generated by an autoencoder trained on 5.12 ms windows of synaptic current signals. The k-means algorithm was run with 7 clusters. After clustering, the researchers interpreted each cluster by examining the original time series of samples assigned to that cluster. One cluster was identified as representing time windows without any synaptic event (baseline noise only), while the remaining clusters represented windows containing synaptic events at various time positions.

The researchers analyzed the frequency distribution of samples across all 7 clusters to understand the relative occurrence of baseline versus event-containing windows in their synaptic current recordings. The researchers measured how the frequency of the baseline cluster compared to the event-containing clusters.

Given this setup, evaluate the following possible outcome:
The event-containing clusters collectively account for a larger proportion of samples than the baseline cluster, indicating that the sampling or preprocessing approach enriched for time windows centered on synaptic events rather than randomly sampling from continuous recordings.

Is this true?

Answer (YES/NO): NO